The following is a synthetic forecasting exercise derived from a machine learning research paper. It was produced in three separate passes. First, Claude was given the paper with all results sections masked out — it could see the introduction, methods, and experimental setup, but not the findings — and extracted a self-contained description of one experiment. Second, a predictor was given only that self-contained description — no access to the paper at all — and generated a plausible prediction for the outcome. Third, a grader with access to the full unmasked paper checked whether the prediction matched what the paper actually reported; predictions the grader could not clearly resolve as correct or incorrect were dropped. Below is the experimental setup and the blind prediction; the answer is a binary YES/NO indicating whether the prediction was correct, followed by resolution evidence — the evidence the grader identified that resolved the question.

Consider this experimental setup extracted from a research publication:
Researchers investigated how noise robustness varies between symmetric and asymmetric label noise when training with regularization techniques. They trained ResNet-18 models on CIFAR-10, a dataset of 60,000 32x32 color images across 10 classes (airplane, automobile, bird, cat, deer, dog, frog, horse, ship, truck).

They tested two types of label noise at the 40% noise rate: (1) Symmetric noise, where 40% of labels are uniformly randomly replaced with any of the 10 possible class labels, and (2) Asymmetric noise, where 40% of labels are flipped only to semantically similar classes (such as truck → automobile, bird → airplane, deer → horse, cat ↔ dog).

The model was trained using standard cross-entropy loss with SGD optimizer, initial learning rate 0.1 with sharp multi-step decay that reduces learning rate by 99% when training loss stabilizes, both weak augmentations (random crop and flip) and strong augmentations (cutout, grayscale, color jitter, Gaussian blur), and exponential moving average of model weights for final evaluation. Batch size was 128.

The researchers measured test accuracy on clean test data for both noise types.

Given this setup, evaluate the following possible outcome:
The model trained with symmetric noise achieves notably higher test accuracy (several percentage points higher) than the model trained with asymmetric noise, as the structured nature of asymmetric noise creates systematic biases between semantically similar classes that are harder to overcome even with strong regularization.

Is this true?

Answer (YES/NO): NO